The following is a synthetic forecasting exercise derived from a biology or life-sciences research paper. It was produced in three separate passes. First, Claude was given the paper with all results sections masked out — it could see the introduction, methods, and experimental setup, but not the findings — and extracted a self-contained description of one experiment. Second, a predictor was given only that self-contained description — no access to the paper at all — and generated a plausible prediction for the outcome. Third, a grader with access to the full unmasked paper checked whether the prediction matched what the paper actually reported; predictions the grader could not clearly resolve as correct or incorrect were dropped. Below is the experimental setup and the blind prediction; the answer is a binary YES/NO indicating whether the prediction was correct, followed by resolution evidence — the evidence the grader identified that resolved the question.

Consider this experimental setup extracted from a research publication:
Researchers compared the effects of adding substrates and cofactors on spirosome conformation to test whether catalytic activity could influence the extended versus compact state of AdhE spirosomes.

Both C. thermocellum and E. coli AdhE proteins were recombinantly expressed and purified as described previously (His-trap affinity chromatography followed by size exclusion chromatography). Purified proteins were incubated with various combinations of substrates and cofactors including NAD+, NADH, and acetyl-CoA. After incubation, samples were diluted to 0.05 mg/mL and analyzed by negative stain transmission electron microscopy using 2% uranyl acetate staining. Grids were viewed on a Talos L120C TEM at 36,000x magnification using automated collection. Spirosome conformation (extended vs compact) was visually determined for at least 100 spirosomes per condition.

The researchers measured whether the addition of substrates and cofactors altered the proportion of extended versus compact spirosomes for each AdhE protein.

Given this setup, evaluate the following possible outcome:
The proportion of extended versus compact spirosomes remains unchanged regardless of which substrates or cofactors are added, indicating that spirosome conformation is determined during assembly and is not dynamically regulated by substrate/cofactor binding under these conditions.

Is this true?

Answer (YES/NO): NO